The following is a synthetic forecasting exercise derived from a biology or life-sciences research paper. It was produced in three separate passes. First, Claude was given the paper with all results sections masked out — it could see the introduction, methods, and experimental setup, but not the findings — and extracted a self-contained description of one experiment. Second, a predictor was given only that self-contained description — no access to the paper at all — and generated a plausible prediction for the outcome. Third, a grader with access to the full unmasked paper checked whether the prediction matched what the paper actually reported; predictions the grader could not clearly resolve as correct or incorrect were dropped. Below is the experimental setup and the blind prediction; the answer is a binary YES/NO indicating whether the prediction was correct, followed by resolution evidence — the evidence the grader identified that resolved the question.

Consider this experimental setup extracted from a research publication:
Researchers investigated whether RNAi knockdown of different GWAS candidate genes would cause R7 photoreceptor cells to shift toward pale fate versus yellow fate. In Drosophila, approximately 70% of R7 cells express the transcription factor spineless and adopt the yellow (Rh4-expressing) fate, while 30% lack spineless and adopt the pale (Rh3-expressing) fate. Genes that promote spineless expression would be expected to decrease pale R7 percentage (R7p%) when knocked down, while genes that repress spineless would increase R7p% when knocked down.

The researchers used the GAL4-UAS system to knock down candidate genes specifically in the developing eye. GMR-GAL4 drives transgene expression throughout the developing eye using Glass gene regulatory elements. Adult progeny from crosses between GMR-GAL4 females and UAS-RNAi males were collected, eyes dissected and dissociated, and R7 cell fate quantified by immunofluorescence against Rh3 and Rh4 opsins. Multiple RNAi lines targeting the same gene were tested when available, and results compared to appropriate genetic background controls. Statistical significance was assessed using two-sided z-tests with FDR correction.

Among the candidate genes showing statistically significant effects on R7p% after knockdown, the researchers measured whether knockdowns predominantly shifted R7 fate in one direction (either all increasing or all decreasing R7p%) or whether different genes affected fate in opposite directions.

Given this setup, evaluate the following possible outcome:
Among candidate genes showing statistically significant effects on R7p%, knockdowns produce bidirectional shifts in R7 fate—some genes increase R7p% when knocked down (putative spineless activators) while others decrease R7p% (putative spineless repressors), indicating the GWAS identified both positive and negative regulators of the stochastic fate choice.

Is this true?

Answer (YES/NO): NO